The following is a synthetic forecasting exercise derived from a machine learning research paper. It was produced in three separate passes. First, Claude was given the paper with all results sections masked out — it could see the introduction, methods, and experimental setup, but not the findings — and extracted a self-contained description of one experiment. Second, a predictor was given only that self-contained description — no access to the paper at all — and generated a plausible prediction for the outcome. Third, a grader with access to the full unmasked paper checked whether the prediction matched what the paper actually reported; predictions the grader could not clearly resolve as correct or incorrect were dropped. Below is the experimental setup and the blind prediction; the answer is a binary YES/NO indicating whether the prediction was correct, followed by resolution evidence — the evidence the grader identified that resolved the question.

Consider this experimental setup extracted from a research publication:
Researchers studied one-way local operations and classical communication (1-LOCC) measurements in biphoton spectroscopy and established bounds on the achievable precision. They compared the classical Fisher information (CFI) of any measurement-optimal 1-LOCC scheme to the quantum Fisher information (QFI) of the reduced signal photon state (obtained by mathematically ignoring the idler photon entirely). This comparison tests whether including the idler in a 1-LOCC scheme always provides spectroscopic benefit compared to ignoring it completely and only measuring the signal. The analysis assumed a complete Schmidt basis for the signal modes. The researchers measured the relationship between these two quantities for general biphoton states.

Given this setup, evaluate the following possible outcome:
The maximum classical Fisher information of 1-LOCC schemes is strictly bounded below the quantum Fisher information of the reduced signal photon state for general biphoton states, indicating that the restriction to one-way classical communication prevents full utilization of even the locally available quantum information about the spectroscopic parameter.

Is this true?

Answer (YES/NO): NO